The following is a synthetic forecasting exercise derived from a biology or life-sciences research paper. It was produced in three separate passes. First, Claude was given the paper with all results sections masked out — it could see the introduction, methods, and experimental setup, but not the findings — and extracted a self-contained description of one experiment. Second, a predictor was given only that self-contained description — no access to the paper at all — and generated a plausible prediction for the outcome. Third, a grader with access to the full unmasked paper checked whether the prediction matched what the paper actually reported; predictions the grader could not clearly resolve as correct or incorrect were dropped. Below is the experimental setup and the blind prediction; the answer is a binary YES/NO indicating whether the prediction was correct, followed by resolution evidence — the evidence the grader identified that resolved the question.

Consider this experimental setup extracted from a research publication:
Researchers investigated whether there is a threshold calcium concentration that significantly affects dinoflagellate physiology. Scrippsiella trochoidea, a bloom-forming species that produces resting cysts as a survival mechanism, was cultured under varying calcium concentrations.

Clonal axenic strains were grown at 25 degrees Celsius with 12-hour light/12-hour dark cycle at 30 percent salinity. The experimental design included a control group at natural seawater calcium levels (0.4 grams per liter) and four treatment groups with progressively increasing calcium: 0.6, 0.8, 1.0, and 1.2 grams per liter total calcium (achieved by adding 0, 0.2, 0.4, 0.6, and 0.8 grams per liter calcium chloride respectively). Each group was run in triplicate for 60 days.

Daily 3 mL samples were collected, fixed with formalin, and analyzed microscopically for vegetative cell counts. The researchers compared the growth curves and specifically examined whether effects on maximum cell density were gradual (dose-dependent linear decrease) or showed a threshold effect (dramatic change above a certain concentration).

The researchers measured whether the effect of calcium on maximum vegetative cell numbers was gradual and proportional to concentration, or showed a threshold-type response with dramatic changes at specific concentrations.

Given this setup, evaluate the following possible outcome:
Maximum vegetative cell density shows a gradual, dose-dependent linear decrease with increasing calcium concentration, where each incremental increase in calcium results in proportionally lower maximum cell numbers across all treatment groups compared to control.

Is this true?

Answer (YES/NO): NO